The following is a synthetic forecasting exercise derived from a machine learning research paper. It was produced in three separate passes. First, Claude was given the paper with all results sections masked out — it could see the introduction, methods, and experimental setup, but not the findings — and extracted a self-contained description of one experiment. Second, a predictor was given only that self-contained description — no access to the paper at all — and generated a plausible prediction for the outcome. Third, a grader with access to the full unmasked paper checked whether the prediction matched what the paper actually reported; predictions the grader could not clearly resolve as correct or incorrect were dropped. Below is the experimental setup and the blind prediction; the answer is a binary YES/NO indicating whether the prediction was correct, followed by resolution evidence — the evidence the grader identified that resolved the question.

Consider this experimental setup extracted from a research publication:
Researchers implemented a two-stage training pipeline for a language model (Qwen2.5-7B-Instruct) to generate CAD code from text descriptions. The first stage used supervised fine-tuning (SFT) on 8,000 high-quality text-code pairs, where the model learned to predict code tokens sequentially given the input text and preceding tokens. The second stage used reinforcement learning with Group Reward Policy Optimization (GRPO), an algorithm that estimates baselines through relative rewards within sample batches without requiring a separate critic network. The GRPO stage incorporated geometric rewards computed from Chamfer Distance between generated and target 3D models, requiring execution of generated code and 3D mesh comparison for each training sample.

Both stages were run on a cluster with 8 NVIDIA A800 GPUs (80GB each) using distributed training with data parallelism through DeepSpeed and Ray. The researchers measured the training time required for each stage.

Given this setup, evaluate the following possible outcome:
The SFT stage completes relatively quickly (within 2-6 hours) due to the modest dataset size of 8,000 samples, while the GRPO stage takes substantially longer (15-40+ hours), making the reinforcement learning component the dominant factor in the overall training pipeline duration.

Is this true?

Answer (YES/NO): NO